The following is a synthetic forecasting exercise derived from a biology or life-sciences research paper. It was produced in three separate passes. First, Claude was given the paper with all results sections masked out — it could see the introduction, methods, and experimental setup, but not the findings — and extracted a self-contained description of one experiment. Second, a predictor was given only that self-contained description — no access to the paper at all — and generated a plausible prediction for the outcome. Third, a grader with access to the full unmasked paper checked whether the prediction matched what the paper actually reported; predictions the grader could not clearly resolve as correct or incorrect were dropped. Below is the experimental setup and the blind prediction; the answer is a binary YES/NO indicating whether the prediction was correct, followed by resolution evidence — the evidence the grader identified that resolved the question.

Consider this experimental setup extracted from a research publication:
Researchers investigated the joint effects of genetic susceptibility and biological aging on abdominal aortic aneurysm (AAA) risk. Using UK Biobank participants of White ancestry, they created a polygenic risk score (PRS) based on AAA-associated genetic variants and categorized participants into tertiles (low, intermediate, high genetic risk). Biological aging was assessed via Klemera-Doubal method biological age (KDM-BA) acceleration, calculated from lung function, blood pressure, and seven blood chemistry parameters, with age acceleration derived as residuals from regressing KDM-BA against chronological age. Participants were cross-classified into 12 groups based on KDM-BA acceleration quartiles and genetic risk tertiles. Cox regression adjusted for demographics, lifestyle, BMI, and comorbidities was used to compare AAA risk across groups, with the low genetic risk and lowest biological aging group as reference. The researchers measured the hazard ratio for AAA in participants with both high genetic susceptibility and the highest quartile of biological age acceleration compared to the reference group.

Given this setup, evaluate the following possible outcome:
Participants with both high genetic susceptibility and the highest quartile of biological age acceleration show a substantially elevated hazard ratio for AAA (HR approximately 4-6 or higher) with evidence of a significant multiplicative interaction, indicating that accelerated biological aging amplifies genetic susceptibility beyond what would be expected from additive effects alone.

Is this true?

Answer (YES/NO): NO